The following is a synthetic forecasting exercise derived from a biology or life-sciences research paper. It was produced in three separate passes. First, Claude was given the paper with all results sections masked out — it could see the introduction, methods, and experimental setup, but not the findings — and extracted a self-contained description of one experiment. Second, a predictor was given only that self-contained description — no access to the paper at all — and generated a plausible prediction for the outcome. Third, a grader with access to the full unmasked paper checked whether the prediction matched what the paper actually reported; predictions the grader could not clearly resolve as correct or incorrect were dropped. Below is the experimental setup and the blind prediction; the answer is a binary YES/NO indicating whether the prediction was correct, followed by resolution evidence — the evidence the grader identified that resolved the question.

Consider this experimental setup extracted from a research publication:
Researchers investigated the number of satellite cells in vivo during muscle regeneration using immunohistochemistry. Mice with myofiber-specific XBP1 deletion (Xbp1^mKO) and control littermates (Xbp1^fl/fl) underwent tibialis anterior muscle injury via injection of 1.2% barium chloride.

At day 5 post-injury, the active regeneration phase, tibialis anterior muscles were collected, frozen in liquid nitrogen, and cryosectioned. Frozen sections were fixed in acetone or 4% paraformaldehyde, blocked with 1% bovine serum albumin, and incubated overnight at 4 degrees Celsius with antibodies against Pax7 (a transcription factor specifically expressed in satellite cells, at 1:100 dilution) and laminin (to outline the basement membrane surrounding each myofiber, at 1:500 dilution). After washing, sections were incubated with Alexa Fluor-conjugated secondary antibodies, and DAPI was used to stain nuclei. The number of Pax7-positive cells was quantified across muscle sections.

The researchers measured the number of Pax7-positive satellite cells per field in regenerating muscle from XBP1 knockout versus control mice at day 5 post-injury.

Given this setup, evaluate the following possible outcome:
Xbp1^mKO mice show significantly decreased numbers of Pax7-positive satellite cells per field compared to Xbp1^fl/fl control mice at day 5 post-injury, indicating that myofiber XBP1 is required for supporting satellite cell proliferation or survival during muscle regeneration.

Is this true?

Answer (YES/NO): YES